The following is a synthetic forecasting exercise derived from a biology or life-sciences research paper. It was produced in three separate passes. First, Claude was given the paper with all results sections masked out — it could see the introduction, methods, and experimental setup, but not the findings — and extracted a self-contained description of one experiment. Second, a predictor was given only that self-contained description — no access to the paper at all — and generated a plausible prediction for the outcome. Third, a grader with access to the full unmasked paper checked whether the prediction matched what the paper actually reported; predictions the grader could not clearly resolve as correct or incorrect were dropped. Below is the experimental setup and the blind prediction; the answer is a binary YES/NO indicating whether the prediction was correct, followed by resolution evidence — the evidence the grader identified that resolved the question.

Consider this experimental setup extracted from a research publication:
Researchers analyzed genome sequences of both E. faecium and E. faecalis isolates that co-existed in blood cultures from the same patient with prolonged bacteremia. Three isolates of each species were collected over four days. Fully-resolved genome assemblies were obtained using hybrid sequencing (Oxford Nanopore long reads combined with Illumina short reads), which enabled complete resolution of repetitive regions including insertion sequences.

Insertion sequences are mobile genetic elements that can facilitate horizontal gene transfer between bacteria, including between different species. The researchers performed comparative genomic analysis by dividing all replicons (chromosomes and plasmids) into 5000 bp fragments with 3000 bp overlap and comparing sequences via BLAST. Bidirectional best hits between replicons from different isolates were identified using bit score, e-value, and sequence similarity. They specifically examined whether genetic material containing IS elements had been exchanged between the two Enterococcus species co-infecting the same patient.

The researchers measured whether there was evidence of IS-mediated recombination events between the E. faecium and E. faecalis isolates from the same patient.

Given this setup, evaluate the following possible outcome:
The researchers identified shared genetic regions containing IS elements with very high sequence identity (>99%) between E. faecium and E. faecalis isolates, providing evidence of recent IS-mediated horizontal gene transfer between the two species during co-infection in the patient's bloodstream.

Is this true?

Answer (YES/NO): YES